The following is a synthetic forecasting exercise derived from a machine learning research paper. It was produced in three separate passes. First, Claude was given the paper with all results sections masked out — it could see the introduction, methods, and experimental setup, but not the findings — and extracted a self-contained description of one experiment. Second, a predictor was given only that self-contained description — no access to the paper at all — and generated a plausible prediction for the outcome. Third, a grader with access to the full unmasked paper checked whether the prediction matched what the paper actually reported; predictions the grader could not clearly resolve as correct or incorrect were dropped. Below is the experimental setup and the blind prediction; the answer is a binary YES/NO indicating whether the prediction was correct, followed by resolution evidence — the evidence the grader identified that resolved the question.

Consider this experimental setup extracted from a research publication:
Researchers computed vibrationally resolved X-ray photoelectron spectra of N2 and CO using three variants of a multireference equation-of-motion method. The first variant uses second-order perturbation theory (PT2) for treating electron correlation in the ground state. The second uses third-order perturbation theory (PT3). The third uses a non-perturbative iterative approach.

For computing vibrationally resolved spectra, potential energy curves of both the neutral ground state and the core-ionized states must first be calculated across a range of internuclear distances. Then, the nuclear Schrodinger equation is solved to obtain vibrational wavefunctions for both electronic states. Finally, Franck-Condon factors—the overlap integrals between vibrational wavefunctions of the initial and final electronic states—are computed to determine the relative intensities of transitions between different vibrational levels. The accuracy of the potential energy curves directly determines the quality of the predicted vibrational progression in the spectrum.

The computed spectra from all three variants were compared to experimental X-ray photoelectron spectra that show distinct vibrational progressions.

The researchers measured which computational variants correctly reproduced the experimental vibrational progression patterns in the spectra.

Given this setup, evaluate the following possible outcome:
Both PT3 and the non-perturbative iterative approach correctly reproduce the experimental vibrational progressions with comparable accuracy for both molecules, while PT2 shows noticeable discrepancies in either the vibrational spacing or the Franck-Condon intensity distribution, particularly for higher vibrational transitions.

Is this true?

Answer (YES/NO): YES